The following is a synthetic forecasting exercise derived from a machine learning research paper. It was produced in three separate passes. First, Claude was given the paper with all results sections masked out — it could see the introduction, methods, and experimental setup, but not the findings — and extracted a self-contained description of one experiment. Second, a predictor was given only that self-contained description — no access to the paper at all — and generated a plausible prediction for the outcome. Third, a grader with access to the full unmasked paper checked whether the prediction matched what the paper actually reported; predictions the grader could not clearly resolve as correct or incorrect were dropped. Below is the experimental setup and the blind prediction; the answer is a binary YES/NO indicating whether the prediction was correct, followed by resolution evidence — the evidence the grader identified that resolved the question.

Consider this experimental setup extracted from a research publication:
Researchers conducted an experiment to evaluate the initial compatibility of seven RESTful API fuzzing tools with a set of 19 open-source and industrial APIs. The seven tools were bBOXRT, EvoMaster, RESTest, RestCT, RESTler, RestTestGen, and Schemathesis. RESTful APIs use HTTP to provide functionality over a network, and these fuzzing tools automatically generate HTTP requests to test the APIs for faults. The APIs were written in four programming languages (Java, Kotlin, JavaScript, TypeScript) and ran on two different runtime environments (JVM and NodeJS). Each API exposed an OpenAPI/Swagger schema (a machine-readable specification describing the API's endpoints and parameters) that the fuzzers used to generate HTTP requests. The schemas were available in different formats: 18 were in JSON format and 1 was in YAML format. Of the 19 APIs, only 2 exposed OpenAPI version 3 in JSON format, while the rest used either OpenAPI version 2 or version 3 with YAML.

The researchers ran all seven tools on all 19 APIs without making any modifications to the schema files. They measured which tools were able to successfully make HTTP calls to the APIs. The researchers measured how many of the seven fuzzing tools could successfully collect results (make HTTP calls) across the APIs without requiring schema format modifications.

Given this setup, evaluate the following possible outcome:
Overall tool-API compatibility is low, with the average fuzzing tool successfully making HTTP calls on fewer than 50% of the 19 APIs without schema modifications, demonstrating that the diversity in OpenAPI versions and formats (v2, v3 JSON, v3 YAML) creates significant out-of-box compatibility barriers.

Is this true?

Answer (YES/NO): YES